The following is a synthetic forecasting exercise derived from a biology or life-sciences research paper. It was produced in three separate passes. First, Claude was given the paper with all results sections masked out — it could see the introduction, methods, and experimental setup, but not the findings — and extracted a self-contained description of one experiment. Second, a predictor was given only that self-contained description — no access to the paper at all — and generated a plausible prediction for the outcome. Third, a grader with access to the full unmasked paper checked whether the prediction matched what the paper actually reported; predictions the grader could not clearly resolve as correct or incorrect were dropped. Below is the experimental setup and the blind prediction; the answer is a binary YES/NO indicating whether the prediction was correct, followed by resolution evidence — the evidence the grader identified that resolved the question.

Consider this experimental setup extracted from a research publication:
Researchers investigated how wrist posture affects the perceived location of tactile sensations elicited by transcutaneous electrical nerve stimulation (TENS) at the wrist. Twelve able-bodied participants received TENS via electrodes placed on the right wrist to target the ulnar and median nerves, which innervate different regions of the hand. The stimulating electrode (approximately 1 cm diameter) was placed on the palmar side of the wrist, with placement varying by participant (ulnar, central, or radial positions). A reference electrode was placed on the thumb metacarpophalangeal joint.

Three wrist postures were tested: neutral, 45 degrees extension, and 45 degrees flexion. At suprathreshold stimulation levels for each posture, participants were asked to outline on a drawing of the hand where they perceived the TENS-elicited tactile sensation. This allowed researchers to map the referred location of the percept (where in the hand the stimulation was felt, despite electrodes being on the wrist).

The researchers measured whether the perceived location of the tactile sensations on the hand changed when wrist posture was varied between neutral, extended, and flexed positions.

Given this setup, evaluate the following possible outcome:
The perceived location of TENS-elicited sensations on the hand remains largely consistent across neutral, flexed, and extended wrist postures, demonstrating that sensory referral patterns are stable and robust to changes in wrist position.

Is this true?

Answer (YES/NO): NO